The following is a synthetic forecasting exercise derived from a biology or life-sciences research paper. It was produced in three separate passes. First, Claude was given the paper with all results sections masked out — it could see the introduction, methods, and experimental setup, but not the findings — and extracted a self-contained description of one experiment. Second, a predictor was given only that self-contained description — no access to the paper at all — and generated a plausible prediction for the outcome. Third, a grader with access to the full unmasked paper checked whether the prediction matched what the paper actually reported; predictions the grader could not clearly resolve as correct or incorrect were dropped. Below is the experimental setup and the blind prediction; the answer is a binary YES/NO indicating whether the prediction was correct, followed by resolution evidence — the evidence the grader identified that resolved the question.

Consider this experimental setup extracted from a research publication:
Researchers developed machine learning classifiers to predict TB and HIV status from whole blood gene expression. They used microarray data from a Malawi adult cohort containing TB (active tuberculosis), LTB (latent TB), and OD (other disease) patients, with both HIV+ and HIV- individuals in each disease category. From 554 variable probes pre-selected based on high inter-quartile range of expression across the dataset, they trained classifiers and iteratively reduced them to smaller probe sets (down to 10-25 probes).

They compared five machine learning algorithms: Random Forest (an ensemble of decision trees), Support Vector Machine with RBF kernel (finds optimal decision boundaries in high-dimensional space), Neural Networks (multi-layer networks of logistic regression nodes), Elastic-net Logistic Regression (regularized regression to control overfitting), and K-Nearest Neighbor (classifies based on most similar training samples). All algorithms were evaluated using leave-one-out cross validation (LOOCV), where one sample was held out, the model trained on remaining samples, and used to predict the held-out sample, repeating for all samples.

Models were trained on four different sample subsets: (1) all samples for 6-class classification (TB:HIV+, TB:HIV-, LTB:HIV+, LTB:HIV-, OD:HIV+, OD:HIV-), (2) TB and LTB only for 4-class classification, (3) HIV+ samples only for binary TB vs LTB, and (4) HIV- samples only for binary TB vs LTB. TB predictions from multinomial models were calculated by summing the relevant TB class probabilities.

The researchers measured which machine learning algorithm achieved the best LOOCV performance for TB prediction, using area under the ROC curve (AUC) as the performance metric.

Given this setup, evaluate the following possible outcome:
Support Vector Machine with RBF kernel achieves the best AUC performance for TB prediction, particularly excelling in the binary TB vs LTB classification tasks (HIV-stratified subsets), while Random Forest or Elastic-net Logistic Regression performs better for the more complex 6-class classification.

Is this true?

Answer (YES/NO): NO